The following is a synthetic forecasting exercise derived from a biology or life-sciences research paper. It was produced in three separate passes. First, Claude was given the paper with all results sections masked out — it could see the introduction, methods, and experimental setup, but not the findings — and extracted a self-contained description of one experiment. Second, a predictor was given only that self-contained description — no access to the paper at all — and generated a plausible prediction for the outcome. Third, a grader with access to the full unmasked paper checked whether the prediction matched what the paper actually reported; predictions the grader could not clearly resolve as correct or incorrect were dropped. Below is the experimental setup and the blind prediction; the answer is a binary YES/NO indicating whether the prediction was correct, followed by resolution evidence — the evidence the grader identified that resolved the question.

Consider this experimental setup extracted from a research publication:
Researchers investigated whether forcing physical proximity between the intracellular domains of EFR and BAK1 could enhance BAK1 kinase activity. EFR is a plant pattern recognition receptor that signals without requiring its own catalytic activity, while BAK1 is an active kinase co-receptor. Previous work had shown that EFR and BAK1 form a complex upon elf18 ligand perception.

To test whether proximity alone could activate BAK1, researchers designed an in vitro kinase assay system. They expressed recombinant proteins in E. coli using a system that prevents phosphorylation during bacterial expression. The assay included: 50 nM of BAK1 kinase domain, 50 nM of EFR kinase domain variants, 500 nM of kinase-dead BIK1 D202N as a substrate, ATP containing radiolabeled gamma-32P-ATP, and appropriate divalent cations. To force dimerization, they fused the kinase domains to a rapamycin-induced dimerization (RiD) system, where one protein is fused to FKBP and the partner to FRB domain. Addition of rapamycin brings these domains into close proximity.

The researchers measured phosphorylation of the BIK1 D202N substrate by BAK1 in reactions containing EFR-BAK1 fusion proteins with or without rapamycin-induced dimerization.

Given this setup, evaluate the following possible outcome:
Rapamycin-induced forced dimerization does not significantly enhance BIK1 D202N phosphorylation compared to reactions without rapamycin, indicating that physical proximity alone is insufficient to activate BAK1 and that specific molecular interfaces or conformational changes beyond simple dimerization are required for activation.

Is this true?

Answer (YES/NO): NO